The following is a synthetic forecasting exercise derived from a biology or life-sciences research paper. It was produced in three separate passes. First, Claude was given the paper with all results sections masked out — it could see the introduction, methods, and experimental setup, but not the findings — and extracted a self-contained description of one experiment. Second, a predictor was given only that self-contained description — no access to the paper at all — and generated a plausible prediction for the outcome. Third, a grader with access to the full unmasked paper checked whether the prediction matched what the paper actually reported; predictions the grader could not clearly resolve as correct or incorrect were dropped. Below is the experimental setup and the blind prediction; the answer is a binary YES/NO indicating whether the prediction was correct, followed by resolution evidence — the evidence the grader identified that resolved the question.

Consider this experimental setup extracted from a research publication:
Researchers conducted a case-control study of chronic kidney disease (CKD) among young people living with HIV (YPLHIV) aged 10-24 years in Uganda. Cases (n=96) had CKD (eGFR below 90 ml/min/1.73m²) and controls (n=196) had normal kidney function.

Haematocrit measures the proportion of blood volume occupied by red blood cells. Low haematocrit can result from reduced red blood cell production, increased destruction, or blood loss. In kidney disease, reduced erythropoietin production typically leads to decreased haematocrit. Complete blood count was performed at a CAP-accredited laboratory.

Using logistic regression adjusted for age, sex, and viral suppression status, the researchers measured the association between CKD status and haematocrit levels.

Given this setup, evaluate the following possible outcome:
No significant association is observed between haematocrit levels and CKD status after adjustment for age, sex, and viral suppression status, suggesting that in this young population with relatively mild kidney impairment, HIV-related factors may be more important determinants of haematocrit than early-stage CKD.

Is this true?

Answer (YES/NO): NO